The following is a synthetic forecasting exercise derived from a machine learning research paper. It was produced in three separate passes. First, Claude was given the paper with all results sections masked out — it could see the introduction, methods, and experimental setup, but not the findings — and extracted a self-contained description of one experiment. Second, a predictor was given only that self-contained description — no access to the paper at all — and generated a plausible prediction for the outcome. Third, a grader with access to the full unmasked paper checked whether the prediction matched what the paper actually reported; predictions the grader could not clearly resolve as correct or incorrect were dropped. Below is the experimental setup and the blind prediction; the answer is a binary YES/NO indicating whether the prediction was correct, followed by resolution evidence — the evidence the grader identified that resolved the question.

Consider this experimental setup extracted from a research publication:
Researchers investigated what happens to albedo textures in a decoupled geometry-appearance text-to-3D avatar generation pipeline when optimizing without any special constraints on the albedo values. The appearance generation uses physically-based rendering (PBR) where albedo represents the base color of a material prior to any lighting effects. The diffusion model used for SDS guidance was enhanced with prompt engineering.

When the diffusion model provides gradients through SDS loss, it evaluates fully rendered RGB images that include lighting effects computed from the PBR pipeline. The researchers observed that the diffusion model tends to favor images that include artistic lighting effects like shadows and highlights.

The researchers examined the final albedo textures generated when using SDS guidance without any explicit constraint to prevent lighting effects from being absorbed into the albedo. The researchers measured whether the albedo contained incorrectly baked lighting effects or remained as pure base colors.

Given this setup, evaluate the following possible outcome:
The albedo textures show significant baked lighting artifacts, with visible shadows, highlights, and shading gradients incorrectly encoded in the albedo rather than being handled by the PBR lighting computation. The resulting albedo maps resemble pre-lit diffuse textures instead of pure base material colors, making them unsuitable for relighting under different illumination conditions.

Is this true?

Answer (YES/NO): YES